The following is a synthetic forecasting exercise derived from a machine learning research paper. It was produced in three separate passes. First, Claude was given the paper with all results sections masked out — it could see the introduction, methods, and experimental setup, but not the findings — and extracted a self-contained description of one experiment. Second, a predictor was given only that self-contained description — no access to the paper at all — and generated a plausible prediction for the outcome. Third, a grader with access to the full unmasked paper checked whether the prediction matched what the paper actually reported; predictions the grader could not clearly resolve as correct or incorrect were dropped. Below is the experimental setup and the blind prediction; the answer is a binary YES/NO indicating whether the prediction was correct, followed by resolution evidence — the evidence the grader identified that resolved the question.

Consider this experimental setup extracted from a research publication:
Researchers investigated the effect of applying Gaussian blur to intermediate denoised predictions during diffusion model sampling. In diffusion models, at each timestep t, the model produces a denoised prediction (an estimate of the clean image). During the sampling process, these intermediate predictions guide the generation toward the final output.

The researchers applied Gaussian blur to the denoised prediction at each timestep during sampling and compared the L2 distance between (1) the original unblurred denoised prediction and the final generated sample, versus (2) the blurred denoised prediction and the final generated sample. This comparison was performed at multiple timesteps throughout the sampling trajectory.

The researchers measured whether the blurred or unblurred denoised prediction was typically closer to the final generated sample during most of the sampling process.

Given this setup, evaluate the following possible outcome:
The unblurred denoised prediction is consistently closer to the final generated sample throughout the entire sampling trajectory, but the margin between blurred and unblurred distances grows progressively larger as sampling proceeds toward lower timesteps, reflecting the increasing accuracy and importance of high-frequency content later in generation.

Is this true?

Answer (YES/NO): NO